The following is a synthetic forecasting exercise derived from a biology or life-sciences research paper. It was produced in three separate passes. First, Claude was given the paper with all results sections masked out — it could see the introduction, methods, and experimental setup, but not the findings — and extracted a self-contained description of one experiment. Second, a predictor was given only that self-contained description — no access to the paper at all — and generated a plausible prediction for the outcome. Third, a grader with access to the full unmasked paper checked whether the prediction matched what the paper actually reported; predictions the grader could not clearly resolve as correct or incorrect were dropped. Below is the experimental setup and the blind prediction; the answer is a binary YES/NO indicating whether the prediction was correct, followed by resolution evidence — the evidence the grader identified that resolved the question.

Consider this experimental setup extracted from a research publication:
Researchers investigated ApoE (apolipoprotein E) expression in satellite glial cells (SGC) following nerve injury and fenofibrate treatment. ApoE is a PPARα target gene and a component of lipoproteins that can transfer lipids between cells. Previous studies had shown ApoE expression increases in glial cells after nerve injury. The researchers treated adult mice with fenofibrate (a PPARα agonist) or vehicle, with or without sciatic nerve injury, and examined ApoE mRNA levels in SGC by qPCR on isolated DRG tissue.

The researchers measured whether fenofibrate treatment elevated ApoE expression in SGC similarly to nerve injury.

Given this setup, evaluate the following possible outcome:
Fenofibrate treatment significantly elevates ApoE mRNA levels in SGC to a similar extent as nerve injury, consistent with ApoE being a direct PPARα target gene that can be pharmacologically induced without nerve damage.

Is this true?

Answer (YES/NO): NO